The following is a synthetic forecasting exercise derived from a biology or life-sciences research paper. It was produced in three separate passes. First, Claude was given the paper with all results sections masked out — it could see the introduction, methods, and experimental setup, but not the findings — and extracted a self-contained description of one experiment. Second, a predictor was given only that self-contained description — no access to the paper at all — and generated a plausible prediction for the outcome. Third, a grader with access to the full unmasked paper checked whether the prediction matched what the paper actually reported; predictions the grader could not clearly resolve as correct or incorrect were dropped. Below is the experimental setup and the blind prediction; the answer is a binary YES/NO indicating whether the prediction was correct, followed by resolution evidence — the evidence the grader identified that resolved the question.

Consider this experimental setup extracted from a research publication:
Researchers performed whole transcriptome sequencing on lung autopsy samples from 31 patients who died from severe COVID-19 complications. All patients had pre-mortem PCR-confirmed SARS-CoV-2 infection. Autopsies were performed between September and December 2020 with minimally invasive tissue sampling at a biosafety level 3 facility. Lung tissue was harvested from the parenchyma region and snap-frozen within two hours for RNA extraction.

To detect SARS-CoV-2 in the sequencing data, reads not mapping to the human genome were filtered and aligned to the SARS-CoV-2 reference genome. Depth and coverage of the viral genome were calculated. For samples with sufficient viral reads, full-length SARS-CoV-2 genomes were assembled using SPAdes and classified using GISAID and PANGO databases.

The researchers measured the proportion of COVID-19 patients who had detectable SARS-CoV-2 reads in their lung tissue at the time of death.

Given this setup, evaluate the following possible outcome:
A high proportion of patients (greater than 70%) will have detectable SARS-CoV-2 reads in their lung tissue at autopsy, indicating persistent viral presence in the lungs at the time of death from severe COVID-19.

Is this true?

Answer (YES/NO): NO